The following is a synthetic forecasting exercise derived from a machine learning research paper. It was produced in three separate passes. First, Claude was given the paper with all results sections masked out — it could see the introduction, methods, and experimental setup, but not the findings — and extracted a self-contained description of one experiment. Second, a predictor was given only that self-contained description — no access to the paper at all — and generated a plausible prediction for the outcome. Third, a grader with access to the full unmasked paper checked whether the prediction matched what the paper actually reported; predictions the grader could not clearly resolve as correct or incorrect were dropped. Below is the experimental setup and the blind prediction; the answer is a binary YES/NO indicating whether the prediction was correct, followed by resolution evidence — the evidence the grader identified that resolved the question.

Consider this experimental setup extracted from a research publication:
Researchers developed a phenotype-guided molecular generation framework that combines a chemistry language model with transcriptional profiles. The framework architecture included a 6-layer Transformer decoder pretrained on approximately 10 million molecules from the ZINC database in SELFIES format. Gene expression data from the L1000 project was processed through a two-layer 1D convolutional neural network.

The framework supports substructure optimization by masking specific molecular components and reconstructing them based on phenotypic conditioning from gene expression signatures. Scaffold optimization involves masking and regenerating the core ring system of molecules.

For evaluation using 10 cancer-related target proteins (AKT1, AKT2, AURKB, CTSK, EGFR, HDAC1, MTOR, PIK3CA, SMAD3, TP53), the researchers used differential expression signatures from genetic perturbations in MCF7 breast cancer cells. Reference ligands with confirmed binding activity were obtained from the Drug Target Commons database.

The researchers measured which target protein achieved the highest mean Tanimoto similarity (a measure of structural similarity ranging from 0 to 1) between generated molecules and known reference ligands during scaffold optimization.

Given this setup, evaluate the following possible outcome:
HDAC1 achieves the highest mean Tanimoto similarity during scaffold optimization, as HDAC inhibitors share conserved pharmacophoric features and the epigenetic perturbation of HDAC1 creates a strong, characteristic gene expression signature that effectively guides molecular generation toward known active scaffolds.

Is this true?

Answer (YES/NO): YES